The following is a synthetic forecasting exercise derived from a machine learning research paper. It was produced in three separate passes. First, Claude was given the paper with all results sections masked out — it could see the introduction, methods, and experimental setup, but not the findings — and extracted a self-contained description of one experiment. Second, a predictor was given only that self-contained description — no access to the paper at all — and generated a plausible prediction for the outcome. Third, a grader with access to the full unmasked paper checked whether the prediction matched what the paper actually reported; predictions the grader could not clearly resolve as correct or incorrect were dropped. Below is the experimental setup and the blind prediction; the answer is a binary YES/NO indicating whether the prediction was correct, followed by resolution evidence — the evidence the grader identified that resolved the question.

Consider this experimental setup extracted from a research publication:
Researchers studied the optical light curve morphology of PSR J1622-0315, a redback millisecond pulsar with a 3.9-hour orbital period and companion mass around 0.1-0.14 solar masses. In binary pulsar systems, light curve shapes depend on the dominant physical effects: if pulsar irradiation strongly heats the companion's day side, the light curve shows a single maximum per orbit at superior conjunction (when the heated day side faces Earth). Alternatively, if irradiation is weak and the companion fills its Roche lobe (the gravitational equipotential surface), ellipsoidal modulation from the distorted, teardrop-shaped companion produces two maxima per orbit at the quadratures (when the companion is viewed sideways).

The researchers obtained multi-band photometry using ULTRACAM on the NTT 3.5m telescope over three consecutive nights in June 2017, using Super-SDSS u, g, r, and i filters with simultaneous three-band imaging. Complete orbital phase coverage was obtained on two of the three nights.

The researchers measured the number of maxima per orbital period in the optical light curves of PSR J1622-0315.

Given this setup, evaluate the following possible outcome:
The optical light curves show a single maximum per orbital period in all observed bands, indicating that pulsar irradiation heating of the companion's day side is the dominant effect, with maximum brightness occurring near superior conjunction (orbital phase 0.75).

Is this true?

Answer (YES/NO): NO